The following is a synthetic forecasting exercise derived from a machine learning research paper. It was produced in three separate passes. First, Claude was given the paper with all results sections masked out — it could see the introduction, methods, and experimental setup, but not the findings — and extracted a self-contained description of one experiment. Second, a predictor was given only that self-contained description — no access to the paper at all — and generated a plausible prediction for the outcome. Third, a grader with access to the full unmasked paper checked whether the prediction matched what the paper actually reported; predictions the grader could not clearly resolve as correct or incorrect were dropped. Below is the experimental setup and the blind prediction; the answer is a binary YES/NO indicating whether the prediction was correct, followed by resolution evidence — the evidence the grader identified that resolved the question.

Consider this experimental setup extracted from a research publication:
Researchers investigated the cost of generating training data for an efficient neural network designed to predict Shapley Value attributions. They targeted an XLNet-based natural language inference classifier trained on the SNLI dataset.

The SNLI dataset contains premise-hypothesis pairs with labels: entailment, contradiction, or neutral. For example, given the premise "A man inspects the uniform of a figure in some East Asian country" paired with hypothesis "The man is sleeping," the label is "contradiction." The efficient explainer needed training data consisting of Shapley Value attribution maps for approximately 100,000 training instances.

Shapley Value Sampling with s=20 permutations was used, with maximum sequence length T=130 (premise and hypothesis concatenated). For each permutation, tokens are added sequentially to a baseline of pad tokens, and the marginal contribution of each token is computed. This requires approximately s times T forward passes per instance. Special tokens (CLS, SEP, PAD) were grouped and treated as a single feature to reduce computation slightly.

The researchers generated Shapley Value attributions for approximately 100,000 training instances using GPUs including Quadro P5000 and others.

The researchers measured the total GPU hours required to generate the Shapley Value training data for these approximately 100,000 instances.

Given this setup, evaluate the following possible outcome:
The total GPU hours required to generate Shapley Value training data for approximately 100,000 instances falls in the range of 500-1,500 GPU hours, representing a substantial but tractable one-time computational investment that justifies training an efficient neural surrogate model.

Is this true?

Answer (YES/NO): YES